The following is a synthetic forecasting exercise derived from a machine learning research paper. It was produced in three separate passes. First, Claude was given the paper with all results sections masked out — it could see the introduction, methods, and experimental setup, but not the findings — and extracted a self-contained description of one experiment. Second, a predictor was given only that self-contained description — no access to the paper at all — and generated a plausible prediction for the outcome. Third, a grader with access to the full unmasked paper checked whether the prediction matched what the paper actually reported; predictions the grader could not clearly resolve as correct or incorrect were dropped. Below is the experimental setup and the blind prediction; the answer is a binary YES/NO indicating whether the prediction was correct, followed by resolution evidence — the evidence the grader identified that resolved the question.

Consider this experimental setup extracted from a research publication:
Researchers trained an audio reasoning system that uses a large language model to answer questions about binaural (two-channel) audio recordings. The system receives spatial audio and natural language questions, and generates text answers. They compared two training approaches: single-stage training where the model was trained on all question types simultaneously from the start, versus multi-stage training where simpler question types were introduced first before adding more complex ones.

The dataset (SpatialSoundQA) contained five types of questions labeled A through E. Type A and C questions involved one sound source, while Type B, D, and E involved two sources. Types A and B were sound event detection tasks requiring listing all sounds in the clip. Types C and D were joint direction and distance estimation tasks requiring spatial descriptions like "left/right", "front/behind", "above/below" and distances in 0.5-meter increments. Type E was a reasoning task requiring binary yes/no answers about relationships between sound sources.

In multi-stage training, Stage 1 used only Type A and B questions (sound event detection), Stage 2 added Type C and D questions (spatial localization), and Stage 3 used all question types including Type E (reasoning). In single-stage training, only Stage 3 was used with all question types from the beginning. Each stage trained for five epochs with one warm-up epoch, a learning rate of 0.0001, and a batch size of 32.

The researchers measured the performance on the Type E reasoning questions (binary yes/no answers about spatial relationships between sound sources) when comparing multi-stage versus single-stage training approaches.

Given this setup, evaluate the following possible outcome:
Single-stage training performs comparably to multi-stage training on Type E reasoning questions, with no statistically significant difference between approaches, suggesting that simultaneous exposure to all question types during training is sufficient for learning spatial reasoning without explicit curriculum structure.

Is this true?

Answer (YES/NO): YES